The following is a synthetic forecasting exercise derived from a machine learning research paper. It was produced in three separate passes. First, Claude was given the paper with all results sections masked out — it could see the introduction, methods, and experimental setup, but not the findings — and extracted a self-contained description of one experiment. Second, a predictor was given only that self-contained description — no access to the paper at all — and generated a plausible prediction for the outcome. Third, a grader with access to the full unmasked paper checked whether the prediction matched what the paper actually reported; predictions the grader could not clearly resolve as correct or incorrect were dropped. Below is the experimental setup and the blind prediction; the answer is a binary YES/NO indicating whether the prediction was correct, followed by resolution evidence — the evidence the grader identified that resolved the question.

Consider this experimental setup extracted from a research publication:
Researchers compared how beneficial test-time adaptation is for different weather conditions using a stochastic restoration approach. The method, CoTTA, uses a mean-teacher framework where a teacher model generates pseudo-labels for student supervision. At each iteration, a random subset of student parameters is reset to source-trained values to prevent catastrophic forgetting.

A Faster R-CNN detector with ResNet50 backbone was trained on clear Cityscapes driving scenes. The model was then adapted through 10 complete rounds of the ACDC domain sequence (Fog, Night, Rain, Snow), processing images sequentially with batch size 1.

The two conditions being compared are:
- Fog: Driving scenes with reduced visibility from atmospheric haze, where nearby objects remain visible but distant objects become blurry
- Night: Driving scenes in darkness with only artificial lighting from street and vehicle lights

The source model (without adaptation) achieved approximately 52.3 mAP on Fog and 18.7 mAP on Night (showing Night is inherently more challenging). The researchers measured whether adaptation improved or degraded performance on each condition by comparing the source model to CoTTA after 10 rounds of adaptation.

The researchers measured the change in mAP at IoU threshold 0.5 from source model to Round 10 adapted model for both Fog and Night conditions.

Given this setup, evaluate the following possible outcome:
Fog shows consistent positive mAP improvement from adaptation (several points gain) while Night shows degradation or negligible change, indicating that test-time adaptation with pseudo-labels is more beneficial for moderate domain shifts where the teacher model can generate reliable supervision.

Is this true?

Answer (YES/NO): NO